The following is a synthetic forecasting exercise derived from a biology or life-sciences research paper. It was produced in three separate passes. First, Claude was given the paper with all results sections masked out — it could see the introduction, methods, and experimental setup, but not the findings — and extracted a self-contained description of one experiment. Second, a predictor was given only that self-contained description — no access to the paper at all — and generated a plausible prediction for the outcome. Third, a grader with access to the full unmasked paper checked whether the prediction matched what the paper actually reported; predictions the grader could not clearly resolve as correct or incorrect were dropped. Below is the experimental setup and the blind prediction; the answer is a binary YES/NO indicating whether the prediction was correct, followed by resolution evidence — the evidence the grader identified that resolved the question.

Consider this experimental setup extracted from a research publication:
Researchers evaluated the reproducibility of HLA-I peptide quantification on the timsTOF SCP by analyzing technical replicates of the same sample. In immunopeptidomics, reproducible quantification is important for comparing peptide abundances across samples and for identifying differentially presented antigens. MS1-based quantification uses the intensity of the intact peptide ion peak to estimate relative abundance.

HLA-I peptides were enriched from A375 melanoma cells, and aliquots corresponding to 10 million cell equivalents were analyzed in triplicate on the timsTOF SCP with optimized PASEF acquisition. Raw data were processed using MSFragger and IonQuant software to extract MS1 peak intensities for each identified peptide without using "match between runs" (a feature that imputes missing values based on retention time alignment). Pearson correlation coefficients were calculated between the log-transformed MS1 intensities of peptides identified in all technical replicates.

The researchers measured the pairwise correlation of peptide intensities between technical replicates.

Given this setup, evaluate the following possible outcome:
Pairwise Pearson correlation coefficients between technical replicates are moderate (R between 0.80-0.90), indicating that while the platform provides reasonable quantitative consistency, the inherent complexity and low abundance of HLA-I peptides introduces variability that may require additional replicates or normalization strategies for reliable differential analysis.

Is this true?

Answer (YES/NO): NO